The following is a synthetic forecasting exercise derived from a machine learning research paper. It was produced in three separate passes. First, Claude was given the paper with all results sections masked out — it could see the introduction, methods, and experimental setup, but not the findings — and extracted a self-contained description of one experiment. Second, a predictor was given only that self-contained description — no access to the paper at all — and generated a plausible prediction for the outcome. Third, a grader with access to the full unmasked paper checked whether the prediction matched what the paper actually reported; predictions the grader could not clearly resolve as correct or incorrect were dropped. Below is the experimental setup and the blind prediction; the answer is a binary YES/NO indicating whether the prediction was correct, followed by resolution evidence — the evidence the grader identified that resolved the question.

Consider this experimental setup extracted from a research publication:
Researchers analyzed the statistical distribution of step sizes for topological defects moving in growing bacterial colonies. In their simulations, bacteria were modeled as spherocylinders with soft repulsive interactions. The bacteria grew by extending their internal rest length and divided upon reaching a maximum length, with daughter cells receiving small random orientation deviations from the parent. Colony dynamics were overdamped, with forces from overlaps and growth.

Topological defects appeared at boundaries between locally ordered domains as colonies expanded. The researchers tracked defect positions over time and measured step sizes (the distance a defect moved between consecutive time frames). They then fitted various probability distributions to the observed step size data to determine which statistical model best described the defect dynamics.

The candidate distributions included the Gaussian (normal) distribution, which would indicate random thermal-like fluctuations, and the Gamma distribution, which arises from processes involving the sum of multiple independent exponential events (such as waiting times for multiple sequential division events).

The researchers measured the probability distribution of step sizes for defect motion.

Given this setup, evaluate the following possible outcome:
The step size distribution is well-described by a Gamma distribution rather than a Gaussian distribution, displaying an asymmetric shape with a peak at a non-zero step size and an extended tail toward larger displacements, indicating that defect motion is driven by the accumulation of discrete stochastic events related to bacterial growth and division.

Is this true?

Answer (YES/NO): YES